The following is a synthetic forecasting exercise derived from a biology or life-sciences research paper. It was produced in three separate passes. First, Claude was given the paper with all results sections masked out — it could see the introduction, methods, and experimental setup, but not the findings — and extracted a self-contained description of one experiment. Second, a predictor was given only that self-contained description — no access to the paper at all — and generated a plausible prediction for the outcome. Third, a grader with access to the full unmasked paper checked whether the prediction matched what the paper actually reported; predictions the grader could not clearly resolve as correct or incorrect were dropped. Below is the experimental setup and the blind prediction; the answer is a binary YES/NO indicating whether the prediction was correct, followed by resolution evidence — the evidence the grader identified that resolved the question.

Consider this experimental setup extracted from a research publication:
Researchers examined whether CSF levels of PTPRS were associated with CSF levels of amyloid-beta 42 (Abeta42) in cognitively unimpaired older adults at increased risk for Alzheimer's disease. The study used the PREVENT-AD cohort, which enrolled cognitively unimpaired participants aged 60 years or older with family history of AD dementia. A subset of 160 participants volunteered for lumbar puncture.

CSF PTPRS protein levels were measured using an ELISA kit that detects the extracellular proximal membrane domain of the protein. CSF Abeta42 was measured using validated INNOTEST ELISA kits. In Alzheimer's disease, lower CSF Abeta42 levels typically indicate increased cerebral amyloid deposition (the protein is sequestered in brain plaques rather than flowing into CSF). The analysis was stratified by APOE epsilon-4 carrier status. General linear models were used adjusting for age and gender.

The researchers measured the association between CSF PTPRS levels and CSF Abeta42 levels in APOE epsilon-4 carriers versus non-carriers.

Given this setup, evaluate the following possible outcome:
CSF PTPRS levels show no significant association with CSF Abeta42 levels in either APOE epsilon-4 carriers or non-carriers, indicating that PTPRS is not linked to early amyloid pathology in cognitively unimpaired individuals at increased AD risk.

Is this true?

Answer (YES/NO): YES